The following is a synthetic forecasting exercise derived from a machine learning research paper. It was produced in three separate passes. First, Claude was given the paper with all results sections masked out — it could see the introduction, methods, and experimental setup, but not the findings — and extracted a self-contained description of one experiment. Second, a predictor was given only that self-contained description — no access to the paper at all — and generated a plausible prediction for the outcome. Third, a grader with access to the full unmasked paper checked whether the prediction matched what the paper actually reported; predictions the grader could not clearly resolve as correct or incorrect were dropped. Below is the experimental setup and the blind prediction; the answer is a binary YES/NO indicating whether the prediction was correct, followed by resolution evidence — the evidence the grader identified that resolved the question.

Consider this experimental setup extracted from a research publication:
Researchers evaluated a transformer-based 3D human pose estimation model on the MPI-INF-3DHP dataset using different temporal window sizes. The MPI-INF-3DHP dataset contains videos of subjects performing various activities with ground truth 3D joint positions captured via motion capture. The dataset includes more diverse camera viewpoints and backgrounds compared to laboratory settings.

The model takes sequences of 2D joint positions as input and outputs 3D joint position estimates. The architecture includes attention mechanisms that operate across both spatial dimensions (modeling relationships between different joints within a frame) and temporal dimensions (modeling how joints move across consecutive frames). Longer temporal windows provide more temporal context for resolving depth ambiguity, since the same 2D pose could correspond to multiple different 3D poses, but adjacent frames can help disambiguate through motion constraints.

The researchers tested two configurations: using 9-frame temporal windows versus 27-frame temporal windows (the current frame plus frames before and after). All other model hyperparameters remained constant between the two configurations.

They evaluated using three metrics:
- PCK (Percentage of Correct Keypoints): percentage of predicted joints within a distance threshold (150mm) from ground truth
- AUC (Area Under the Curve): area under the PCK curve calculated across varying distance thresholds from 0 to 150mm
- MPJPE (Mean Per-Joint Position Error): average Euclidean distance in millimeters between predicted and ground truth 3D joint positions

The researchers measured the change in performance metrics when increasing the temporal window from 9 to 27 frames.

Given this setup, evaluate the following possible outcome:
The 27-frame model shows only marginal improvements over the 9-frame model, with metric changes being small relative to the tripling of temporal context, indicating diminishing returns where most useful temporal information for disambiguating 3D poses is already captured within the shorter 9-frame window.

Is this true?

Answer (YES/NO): NO